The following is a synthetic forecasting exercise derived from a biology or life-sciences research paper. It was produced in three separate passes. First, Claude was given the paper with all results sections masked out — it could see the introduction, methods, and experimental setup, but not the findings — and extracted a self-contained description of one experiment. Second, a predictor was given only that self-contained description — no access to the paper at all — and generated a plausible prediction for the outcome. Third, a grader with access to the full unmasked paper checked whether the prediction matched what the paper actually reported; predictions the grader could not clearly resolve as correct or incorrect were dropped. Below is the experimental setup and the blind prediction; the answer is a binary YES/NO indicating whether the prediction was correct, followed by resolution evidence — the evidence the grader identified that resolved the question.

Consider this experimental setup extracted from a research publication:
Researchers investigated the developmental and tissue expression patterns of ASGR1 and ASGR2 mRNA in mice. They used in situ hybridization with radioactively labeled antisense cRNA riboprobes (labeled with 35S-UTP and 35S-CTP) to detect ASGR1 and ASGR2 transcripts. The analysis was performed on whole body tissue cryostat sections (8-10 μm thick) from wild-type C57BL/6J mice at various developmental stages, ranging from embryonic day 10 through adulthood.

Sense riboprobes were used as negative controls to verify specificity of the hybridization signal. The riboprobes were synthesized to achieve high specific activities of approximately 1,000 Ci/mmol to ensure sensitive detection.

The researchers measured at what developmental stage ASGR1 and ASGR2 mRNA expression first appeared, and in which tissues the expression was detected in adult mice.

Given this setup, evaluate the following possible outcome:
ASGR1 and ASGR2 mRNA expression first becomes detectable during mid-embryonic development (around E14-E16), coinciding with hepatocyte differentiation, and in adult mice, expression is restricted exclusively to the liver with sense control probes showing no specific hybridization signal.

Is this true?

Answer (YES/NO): NO